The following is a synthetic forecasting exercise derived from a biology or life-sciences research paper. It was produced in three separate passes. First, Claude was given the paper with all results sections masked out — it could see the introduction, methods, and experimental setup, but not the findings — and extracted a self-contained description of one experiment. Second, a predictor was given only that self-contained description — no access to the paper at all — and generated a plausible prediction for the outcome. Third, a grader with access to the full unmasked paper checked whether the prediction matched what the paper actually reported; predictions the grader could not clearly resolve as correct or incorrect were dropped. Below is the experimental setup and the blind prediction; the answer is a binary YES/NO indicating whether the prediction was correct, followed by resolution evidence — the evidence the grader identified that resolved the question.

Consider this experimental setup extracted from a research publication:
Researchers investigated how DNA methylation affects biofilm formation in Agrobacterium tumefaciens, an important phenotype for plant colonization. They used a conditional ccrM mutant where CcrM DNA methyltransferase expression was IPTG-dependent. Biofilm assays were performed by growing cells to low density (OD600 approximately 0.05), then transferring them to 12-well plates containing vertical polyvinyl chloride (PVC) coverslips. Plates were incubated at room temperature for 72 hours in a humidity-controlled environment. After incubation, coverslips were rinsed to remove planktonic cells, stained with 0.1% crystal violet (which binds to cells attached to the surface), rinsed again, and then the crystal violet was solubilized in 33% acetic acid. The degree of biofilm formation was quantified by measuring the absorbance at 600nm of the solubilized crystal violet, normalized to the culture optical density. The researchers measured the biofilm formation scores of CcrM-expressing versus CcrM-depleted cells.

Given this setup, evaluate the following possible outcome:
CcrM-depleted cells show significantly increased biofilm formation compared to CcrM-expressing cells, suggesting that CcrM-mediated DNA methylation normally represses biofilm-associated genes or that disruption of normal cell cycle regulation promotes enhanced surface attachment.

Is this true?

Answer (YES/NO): NO